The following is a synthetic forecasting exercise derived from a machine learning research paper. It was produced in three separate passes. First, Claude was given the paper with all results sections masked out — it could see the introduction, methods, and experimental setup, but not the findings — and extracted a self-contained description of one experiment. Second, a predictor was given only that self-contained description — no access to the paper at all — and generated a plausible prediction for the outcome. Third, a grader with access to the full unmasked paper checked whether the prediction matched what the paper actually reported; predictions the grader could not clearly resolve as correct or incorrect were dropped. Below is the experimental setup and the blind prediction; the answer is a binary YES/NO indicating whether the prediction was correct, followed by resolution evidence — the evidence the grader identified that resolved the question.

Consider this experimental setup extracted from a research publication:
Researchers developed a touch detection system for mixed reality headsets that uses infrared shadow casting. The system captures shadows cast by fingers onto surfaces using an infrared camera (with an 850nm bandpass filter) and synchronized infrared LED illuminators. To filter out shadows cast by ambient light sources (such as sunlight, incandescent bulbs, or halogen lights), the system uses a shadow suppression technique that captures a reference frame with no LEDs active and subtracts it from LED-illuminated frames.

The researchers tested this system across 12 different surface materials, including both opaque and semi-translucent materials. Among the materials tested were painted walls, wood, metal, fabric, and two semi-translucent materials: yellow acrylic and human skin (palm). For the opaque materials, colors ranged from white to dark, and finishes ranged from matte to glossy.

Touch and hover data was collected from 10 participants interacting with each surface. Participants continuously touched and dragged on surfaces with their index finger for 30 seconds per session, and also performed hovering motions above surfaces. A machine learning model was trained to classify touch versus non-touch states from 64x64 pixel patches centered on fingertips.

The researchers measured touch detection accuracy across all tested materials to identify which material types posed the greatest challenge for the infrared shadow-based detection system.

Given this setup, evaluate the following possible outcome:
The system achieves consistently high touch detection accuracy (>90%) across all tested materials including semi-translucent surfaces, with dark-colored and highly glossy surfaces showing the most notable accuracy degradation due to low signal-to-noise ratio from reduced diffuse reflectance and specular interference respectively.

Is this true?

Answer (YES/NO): NO